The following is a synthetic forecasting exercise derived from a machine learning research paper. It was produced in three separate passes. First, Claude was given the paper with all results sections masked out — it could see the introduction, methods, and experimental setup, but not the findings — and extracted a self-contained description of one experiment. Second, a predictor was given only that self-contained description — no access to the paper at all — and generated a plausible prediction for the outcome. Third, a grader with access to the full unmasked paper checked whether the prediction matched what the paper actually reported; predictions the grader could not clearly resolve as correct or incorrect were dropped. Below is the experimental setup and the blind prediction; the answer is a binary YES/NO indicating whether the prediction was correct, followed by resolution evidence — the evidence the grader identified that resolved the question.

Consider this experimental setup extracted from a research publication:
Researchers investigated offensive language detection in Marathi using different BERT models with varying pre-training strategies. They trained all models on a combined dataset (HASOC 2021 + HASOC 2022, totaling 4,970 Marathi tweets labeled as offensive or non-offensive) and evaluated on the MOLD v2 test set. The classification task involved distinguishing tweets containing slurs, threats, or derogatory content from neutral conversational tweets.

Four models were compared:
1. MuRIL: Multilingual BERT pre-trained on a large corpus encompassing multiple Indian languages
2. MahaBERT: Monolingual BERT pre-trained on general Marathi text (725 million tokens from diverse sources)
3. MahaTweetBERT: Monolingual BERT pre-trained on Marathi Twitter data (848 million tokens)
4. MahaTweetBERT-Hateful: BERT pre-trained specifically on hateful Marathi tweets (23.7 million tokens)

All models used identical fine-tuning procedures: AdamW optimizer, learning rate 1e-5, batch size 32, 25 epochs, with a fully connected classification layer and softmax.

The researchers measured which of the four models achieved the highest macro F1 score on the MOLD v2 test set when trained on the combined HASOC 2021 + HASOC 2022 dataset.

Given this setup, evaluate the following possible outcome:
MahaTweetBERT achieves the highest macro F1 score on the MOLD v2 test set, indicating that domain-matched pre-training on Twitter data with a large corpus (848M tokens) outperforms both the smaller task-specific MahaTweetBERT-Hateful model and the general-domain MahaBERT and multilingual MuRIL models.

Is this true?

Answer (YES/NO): NO